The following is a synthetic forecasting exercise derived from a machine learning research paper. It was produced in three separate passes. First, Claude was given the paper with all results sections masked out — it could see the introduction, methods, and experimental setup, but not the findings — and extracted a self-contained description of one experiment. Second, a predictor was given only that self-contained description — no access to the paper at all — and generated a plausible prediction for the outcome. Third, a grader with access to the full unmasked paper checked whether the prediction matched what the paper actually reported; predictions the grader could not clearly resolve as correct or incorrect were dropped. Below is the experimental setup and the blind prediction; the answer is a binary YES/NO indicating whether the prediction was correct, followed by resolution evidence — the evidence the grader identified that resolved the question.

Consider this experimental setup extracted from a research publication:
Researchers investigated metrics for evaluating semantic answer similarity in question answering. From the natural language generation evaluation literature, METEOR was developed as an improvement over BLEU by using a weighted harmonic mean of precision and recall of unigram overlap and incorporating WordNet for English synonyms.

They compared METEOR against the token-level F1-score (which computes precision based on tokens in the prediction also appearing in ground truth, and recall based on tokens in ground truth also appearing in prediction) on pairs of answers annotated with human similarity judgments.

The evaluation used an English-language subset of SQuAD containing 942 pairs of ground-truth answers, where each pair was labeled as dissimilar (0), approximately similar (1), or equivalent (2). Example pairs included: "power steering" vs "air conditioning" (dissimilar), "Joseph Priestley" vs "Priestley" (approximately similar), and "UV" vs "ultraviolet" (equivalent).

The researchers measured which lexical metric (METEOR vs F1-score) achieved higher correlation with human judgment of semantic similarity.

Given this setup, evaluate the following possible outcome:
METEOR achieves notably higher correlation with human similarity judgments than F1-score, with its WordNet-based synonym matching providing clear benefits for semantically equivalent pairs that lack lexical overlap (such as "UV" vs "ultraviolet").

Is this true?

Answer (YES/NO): NO